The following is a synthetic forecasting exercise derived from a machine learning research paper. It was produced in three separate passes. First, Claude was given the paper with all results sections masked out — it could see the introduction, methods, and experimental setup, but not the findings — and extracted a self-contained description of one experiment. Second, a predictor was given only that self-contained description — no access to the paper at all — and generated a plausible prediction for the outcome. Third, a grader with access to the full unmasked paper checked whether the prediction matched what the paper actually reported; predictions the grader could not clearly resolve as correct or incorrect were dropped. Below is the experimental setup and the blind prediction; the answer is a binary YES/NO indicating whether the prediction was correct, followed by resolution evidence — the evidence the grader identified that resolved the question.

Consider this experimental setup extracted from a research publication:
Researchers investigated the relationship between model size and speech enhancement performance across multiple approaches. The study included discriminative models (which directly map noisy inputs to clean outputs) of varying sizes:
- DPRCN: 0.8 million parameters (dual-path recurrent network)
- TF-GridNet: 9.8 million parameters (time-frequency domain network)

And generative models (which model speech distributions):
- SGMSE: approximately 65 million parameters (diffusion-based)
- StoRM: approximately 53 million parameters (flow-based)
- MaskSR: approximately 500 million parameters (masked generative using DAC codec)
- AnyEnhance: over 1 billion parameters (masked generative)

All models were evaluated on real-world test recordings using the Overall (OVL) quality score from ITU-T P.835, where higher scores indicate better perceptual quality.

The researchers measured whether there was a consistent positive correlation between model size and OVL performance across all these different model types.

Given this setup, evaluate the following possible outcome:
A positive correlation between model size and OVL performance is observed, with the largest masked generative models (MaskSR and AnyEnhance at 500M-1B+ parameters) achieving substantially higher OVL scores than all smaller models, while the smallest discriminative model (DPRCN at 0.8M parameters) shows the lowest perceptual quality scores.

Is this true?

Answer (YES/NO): NO